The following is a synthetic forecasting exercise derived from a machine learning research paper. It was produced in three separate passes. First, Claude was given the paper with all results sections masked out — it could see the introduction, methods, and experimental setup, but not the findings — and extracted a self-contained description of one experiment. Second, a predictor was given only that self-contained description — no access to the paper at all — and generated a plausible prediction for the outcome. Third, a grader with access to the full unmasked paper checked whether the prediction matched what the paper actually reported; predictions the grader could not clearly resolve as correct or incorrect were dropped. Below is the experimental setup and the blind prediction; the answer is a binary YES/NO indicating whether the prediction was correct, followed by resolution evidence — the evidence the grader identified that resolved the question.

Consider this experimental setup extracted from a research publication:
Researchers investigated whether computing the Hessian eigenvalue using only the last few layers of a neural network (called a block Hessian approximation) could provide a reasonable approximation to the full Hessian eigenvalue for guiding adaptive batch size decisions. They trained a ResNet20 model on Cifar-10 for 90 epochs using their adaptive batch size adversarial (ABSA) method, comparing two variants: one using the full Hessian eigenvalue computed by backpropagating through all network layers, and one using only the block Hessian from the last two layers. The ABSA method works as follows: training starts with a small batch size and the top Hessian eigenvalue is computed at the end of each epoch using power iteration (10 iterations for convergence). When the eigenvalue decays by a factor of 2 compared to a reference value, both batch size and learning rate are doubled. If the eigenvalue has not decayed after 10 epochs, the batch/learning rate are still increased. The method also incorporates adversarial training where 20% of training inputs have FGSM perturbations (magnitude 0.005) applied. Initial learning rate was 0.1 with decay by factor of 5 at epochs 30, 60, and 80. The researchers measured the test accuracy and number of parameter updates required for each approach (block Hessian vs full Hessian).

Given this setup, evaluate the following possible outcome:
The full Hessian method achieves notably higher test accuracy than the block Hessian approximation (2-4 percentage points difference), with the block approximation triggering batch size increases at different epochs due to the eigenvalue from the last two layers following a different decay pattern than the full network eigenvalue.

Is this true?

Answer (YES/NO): NO